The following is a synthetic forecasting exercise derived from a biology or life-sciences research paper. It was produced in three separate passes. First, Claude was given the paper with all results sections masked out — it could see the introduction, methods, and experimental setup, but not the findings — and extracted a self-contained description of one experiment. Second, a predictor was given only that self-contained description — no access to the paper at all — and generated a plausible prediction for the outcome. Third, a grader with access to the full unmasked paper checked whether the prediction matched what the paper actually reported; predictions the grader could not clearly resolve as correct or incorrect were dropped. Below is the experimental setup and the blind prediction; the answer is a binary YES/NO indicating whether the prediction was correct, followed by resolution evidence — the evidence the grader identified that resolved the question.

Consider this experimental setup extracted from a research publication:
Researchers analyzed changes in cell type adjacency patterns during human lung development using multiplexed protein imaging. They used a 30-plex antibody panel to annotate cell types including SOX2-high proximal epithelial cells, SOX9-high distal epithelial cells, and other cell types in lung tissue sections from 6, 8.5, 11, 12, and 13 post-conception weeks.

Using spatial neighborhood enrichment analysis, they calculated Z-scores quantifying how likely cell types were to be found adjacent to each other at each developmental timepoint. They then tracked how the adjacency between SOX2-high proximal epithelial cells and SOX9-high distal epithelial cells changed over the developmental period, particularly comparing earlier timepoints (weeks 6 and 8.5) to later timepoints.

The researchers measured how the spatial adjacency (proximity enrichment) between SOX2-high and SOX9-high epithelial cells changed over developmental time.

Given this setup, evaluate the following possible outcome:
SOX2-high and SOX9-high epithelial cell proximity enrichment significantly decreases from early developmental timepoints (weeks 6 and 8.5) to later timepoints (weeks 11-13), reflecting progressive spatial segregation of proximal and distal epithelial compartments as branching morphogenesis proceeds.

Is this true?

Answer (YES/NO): NO